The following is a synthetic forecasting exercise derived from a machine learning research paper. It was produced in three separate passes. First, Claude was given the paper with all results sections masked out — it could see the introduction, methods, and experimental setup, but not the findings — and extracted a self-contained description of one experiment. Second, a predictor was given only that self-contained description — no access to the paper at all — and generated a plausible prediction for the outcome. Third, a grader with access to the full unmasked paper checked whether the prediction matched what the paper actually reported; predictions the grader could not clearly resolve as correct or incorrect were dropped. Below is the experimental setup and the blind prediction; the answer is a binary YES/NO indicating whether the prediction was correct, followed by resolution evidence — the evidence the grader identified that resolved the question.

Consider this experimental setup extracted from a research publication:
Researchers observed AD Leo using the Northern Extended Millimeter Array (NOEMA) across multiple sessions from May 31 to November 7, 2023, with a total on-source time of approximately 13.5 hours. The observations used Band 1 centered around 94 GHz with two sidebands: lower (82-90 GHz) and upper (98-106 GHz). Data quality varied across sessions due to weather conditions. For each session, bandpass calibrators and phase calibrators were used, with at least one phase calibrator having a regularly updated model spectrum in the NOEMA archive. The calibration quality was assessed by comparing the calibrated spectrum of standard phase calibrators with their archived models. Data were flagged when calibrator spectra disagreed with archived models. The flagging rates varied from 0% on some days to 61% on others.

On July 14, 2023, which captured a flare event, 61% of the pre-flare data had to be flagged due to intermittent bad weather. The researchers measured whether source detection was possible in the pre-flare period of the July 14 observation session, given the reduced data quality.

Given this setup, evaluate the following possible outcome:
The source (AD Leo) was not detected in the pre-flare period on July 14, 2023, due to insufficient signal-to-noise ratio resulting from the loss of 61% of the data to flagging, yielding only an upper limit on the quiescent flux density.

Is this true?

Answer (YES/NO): NO